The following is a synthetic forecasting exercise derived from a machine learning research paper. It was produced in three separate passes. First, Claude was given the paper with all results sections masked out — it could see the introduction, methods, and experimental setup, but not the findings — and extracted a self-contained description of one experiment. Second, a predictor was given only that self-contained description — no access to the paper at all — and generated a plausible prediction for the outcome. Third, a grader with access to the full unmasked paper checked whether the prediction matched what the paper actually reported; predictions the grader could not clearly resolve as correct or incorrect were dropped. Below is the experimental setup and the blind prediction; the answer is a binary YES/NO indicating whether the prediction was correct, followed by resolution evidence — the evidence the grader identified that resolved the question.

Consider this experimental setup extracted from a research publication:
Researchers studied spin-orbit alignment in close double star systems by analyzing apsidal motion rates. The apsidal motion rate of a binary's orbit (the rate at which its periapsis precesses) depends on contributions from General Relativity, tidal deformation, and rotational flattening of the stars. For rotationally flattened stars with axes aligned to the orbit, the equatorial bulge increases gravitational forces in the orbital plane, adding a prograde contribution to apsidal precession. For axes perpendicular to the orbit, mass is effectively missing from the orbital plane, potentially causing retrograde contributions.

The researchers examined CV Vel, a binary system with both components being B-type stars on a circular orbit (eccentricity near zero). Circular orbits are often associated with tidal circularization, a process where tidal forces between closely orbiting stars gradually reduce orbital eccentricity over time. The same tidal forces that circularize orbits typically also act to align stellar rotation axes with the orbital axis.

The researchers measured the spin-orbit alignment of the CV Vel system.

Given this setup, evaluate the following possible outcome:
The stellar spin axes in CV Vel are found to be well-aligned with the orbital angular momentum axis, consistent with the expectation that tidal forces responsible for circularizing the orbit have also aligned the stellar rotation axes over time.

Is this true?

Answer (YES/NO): NO